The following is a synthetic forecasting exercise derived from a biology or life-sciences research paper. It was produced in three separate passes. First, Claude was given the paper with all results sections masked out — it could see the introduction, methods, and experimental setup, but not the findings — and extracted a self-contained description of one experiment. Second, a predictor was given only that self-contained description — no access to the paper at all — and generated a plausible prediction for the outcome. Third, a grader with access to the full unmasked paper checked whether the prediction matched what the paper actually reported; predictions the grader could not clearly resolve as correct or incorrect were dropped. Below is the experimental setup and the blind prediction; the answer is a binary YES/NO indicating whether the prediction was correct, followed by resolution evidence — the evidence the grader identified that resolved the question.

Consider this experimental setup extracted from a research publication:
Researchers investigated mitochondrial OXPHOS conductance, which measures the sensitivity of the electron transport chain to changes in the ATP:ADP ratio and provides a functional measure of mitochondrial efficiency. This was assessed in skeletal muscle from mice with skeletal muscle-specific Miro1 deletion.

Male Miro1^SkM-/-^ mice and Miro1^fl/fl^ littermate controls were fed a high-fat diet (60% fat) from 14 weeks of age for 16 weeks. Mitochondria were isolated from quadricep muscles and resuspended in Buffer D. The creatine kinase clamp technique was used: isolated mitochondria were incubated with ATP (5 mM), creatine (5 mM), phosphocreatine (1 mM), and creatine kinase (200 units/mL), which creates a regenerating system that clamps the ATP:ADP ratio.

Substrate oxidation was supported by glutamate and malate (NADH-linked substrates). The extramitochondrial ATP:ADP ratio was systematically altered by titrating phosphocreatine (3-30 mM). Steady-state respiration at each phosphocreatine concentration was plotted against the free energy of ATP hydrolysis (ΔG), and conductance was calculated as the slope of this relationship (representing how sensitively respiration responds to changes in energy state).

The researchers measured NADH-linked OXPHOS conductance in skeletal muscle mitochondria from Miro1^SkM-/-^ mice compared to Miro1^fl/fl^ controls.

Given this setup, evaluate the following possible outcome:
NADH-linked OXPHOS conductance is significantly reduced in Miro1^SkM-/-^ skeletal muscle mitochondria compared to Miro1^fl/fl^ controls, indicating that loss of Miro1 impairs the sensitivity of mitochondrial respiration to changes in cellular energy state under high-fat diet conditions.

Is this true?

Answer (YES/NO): NO